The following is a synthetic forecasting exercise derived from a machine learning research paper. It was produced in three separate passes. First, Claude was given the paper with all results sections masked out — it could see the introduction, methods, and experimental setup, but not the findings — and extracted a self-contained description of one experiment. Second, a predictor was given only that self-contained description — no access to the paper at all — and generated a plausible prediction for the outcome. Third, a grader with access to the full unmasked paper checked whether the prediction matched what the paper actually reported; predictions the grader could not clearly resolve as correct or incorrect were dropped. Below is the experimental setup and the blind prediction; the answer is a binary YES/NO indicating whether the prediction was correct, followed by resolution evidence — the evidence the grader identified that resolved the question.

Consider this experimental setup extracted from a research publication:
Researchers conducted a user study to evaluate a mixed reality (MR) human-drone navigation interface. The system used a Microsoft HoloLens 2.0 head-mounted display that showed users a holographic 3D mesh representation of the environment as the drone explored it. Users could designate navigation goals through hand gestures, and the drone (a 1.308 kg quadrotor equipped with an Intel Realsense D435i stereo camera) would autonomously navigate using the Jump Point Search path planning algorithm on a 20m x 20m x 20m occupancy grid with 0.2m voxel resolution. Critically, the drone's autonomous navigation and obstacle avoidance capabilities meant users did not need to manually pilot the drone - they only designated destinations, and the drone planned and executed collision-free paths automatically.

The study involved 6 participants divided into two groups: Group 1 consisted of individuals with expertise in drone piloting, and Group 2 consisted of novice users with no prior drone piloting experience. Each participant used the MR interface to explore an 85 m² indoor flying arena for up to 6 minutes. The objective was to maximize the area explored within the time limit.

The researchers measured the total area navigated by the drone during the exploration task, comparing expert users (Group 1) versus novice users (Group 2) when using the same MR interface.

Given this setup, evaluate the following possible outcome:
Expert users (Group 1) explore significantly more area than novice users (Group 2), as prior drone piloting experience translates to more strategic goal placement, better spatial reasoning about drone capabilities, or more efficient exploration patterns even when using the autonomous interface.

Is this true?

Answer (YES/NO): NO